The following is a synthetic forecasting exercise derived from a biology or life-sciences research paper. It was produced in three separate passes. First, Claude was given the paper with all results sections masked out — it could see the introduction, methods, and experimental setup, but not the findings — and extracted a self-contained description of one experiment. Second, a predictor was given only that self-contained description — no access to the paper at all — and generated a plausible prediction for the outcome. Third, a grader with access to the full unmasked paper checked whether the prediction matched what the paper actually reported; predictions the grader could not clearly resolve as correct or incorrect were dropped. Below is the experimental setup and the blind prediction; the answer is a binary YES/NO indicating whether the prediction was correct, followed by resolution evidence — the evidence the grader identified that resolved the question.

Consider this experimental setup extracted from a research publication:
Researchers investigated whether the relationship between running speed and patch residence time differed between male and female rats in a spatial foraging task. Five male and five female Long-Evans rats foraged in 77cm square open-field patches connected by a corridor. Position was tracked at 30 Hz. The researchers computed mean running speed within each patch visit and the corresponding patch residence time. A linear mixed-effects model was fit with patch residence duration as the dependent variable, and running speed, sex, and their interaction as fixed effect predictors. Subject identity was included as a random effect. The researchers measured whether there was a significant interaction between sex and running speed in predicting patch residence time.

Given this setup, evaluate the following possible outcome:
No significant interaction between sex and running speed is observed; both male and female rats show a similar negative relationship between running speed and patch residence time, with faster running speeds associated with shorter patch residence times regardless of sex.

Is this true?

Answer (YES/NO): NO